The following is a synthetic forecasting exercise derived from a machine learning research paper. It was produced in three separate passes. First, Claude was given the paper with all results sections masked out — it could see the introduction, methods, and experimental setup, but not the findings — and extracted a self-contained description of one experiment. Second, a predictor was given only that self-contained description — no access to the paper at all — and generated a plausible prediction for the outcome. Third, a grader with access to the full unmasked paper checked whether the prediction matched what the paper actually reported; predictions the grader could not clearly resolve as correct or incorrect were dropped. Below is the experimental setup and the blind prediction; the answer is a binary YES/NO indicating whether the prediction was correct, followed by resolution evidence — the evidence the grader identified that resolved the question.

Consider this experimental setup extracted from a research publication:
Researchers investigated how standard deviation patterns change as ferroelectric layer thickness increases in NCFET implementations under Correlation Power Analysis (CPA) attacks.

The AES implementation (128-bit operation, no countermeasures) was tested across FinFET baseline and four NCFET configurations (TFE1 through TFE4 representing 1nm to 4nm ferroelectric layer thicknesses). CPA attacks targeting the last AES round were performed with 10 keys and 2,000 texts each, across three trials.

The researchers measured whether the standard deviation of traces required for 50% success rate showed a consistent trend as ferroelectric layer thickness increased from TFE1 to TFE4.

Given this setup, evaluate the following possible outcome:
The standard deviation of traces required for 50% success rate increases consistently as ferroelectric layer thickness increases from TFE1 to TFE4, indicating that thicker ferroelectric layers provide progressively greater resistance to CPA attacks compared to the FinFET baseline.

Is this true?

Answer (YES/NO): NO